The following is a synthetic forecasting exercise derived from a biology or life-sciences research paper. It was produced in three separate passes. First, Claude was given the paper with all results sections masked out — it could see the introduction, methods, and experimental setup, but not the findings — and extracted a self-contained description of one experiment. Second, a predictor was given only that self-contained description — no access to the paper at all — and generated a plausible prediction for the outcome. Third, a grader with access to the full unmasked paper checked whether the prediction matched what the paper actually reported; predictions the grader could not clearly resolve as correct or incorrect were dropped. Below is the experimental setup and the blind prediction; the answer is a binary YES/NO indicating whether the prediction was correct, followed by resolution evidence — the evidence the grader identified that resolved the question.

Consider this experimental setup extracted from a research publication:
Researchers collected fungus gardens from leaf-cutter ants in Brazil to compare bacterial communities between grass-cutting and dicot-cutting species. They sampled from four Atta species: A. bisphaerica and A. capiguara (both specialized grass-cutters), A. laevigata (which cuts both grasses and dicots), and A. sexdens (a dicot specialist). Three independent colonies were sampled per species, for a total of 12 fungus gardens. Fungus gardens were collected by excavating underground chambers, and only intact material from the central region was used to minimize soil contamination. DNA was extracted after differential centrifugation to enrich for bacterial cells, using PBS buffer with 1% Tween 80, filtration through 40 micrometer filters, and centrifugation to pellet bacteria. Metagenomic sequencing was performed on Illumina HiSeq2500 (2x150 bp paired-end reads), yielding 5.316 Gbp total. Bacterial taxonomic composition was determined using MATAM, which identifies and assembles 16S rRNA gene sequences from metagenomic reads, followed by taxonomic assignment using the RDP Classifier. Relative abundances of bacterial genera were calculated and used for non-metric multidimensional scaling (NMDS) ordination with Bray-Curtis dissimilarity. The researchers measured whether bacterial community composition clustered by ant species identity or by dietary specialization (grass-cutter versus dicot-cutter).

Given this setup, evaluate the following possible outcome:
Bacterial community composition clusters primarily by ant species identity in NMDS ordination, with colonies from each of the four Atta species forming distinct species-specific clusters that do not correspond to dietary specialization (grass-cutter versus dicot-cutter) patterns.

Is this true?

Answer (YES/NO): NO